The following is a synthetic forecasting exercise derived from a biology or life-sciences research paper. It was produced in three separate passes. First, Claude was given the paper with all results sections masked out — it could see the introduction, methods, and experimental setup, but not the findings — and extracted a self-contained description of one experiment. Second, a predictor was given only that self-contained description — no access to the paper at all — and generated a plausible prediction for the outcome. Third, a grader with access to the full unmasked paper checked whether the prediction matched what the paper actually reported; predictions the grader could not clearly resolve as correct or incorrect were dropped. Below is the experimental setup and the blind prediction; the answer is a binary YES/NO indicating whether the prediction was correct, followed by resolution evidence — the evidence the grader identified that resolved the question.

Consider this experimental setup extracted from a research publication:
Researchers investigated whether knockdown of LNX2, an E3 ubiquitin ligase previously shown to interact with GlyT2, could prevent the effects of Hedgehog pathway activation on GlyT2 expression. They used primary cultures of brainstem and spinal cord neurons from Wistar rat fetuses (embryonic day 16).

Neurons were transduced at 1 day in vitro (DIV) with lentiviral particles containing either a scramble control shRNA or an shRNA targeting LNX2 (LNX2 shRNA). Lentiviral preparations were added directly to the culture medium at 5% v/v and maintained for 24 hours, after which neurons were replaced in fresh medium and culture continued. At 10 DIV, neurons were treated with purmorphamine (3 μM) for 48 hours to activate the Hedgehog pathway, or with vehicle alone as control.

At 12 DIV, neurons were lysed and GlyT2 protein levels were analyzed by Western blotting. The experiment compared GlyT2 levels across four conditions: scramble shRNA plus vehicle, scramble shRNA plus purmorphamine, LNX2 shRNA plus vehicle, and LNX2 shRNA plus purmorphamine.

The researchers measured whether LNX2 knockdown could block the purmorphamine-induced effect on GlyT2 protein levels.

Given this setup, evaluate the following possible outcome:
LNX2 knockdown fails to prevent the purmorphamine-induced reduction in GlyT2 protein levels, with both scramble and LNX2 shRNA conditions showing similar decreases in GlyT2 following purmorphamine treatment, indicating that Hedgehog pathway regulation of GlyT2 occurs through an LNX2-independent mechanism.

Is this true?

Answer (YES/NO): YES